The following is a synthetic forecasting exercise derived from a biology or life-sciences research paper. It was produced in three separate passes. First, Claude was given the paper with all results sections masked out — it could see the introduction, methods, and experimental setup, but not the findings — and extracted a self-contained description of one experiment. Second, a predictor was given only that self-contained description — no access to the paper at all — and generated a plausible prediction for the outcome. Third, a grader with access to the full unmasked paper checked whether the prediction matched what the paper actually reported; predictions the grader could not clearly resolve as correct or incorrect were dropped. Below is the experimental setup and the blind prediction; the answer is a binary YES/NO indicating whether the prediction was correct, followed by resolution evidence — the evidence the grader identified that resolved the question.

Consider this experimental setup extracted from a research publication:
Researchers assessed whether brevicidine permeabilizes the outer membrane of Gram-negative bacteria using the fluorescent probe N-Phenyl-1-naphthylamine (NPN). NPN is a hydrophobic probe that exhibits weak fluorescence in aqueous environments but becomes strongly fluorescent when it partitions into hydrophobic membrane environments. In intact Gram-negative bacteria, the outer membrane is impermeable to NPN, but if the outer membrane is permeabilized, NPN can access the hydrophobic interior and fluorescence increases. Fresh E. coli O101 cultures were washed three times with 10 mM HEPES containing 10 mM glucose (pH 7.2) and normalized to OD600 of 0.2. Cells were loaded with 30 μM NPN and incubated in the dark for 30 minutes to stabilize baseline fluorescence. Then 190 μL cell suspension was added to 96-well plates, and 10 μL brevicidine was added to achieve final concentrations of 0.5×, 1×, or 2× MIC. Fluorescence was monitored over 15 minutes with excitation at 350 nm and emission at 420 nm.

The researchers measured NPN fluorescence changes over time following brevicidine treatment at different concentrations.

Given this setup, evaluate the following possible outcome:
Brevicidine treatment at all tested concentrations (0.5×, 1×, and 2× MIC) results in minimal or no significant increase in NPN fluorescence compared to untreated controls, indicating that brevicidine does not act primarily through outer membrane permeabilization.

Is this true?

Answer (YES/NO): YES